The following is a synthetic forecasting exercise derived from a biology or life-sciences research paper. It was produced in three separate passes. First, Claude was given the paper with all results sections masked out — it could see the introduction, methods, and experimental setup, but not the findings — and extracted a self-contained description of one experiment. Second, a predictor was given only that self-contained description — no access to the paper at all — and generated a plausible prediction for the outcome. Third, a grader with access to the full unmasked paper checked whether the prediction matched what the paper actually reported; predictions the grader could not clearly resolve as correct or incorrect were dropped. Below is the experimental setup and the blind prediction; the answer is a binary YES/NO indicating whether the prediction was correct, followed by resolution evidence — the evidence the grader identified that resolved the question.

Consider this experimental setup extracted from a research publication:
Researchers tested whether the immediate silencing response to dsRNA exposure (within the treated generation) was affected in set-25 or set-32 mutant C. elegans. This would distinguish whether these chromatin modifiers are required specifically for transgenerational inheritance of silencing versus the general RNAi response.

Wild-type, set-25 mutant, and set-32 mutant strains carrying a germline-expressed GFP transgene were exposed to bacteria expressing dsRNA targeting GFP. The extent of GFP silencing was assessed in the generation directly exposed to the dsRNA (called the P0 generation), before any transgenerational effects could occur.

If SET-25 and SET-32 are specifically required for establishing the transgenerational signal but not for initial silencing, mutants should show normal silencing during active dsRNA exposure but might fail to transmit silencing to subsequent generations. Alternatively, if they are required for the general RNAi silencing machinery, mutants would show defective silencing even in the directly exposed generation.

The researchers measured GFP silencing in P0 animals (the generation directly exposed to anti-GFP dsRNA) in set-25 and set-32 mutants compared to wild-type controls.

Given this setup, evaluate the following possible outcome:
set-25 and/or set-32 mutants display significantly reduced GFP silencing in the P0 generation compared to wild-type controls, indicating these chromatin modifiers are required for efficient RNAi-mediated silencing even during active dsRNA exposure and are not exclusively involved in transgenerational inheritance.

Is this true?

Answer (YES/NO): NO